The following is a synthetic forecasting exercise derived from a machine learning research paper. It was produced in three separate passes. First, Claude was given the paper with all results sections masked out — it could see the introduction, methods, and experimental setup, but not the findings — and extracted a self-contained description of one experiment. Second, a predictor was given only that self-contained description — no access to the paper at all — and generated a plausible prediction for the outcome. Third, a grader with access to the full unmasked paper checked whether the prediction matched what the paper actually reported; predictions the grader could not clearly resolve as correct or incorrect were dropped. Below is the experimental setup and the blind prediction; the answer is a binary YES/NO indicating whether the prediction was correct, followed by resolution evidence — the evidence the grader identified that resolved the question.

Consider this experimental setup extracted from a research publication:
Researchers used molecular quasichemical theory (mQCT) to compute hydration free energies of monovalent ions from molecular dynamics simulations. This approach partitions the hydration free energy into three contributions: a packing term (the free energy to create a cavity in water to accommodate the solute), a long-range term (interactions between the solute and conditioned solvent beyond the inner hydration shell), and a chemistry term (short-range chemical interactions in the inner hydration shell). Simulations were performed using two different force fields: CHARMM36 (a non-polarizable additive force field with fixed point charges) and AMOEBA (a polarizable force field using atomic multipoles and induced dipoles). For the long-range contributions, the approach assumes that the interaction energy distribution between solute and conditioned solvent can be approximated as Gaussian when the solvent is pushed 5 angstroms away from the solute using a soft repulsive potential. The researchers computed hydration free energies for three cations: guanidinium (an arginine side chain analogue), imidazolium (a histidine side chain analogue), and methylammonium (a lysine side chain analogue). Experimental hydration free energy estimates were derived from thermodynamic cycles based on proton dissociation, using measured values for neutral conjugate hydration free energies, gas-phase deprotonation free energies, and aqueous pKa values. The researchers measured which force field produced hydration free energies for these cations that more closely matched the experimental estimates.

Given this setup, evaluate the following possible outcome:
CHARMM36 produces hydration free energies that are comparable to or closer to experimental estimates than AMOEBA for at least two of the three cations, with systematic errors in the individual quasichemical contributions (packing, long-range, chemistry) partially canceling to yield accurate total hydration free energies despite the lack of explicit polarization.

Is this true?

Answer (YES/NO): NO